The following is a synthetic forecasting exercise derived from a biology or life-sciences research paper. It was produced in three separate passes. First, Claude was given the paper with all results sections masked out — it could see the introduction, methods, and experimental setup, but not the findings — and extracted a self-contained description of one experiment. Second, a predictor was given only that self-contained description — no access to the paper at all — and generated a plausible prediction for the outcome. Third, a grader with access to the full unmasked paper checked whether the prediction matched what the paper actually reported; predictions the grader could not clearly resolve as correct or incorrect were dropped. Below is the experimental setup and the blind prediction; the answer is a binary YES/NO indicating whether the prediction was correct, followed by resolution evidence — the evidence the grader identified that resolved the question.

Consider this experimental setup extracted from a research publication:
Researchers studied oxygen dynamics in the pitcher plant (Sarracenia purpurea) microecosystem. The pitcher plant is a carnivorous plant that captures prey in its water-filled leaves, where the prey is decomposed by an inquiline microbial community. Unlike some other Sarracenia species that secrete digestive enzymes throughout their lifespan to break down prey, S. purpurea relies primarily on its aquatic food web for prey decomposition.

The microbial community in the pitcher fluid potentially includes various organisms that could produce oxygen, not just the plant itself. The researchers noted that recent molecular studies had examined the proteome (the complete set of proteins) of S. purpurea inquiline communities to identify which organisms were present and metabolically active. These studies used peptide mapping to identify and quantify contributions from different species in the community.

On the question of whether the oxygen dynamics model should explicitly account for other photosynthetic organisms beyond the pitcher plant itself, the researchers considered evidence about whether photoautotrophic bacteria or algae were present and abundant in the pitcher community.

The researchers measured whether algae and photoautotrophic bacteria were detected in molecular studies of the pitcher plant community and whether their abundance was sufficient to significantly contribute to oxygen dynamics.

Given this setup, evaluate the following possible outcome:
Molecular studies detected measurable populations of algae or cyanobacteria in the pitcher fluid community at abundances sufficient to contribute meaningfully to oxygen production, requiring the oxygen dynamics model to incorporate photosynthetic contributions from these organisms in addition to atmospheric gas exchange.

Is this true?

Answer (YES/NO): NO